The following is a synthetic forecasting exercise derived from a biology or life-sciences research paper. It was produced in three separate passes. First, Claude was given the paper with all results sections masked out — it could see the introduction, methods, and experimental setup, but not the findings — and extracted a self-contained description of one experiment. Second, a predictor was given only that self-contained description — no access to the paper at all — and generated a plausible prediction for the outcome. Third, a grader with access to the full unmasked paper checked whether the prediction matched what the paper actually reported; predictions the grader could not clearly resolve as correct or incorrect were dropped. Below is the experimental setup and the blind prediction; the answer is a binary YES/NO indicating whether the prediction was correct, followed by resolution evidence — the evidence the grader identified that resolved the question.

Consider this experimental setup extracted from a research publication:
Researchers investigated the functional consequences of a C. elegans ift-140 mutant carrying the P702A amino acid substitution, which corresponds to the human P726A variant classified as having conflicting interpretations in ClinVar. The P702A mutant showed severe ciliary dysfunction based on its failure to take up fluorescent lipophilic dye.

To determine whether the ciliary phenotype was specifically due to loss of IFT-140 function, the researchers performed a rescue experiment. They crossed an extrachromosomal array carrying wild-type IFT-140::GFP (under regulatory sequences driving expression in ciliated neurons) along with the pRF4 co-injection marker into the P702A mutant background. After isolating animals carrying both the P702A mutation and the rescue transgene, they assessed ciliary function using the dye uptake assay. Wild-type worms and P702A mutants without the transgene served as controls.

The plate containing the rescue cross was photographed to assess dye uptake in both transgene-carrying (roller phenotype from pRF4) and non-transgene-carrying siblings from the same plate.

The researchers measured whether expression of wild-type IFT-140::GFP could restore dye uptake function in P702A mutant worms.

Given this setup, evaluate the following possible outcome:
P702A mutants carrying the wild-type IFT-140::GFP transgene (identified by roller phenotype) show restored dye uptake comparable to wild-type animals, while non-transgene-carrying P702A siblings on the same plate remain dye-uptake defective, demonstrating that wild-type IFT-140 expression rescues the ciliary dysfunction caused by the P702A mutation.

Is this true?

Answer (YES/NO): YES